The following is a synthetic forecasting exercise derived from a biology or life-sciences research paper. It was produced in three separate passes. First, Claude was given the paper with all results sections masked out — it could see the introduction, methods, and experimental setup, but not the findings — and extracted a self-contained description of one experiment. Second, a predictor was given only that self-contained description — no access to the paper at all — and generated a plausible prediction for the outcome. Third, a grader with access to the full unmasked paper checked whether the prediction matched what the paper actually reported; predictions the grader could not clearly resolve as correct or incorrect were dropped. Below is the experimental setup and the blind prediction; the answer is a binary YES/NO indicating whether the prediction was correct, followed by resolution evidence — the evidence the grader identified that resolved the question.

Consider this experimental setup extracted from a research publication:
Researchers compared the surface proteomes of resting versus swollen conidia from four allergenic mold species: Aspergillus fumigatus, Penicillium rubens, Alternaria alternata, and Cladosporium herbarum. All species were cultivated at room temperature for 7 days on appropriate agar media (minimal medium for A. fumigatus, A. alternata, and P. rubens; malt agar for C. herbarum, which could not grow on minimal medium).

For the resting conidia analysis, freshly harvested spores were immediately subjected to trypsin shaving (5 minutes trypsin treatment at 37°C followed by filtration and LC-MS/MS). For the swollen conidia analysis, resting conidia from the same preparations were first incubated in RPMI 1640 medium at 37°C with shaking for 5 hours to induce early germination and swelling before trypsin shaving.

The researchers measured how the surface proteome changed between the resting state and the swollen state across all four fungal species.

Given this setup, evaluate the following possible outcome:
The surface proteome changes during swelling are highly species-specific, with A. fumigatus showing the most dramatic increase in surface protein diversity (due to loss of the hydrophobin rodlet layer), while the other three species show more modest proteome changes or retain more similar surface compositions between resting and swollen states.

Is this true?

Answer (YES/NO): NO